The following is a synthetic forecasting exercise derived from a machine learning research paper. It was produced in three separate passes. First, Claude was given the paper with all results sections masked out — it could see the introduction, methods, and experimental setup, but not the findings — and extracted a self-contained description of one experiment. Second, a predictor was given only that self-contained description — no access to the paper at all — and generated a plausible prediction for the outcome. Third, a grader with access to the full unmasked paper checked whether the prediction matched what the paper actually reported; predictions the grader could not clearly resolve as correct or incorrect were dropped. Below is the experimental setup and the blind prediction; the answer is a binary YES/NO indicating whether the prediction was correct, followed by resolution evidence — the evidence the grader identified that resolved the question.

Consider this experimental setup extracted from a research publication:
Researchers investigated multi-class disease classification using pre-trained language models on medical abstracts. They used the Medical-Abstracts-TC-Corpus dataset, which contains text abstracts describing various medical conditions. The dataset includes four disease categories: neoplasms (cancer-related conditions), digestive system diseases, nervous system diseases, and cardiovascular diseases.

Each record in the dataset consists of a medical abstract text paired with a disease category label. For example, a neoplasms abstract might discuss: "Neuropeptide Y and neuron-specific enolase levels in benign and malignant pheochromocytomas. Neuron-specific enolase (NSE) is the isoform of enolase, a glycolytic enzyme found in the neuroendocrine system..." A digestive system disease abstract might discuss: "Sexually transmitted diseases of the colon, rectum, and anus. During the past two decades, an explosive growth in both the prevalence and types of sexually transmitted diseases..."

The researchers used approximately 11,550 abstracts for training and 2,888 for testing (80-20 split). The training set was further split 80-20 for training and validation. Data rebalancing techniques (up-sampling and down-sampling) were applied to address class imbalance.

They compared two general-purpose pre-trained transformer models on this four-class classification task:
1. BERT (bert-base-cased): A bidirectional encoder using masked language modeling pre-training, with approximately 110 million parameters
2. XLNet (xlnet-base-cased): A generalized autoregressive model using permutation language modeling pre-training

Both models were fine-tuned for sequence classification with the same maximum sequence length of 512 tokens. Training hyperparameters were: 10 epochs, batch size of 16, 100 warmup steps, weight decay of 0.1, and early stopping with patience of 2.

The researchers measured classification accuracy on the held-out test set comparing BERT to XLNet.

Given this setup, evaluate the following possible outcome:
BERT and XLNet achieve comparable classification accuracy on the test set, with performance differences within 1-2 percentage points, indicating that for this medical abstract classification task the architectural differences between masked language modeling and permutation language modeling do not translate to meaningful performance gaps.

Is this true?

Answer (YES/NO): NO